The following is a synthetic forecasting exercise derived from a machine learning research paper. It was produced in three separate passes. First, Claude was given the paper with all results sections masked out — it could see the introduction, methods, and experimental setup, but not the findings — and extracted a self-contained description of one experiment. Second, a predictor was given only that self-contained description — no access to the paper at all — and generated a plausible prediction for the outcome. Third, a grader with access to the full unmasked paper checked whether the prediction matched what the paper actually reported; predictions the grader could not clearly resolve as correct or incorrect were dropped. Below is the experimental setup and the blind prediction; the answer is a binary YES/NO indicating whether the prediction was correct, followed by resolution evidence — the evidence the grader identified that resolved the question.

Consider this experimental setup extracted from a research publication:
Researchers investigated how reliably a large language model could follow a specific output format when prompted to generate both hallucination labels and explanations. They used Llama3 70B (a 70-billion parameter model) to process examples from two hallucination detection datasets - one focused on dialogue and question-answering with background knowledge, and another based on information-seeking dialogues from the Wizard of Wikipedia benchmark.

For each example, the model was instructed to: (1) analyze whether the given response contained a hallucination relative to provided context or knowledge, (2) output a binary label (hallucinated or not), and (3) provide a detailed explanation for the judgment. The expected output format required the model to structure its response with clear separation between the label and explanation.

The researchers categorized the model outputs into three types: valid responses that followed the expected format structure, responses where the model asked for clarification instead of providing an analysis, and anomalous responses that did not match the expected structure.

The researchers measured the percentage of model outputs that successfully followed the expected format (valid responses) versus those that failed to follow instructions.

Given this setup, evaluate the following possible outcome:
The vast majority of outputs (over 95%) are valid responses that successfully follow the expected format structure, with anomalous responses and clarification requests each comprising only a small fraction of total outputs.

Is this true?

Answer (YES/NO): YES